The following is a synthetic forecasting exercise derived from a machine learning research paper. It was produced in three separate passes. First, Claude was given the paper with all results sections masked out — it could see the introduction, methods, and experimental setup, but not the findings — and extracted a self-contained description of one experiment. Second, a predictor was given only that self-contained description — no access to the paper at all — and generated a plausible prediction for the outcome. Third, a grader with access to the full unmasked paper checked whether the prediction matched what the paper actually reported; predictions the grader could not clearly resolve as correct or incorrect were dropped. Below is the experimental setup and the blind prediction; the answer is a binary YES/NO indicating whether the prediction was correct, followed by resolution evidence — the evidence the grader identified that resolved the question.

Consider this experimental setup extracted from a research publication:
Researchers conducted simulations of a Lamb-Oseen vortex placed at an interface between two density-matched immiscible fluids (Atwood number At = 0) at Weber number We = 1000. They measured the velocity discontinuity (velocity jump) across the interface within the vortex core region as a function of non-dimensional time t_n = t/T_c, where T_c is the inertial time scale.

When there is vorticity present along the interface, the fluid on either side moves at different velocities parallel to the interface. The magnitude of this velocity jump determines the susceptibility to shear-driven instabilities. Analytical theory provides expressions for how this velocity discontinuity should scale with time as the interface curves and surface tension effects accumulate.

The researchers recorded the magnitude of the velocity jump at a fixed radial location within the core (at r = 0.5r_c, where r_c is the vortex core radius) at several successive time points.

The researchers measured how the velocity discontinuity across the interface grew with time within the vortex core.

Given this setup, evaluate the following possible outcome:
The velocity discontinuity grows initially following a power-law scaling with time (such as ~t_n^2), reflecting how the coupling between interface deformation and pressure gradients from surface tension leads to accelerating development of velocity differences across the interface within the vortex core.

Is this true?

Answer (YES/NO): YES